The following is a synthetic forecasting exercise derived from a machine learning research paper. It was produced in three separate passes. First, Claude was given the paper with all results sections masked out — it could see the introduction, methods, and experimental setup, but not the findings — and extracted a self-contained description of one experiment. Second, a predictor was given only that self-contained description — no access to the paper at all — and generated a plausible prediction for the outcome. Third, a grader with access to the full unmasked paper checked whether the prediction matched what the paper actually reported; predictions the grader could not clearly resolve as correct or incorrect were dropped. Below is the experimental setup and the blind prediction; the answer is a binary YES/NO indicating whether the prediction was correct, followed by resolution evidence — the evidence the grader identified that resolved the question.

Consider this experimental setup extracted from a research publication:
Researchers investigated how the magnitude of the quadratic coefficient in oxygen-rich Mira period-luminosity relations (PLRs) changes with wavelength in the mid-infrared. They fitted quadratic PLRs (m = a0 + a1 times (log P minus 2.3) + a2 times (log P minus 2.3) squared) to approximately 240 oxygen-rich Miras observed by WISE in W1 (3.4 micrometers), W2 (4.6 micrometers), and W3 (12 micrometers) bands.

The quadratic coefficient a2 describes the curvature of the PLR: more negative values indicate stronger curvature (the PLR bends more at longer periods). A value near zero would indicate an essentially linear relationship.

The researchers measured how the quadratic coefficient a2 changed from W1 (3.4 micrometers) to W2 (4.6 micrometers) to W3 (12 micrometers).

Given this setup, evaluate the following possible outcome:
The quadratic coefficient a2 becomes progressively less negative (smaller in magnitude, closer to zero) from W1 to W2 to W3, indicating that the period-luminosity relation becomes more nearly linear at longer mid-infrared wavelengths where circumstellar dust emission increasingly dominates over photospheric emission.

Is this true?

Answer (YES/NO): NO